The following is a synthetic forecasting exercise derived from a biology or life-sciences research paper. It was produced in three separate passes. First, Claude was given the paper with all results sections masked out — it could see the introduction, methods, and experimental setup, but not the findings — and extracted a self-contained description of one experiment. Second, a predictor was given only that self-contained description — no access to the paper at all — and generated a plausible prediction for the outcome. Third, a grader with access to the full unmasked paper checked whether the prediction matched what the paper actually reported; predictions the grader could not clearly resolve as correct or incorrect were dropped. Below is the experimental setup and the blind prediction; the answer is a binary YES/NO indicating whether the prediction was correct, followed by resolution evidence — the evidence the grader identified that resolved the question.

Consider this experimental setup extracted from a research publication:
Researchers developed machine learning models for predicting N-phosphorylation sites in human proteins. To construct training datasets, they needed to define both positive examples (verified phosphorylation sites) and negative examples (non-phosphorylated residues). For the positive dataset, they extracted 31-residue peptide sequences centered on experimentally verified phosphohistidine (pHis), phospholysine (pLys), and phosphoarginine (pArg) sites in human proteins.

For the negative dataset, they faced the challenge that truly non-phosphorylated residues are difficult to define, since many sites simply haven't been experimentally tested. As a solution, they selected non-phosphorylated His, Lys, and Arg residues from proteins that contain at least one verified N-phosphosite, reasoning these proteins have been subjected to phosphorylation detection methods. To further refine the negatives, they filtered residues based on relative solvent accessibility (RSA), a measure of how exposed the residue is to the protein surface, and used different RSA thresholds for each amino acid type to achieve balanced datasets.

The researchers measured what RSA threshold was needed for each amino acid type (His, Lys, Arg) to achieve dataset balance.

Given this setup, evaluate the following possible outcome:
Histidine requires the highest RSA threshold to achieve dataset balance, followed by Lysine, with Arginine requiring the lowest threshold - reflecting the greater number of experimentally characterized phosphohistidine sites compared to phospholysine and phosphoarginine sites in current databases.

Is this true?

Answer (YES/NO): NO